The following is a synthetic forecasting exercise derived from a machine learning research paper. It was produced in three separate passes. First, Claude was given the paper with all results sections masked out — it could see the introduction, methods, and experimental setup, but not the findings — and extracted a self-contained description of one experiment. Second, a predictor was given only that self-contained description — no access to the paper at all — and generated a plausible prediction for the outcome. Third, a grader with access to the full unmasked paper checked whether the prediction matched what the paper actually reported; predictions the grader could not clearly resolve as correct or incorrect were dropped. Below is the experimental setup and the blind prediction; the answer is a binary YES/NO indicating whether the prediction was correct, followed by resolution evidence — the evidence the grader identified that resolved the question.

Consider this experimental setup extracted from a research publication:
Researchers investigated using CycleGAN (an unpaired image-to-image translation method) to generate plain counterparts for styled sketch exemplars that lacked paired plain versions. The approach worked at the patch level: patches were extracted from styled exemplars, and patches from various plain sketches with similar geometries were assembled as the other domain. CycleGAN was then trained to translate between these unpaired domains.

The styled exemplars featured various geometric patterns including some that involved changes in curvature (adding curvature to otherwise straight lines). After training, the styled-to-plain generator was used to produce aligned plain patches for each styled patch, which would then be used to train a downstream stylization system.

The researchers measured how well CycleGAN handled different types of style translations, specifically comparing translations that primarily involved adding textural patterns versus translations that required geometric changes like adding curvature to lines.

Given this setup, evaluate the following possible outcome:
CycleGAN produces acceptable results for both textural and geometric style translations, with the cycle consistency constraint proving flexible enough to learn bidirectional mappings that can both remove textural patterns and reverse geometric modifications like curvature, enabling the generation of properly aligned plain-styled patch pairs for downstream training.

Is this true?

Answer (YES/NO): NO